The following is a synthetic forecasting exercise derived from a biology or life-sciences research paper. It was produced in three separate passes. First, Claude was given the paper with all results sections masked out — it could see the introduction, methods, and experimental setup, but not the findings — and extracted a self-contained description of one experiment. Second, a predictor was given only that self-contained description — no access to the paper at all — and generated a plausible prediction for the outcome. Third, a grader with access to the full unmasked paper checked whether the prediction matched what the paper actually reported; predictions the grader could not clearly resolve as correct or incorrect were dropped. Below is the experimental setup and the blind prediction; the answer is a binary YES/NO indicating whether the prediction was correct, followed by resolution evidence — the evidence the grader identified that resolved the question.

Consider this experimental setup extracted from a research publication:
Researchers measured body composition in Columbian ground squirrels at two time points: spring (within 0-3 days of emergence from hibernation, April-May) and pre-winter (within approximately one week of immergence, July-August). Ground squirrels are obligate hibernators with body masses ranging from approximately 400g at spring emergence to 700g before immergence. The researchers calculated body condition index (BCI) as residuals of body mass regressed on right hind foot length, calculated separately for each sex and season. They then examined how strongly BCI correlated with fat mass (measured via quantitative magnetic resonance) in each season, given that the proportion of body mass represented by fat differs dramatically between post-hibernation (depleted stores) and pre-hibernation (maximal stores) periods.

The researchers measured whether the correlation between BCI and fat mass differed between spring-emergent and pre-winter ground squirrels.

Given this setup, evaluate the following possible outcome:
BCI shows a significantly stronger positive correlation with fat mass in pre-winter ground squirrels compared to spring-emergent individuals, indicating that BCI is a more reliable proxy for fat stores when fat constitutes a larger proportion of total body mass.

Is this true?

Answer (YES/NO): YES